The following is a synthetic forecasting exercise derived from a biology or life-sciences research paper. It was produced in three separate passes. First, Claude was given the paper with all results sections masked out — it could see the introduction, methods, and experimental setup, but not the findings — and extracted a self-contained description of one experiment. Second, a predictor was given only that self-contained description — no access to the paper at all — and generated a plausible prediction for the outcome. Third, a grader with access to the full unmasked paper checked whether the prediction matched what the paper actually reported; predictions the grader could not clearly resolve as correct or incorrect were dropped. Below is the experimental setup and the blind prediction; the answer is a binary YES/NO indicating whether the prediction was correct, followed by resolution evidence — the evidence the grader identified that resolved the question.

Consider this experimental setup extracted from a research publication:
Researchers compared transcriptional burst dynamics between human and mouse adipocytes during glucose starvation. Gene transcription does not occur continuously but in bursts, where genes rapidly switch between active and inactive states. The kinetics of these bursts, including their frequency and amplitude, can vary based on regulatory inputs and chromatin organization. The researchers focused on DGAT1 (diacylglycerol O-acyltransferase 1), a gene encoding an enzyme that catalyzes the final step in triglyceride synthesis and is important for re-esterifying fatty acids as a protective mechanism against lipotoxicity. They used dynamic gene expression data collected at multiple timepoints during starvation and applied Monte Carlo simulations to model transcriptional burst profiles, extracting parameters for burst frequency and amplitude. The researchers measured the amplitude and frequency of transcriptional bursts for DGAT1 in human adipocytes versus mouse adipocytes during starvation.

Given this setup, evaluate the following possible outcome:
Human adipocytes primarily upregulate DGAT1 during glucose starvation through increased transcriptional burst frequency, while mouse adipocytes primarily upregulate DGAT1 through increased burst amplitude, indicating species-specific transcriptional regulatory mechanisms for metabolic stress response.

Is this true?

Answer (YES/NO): NO